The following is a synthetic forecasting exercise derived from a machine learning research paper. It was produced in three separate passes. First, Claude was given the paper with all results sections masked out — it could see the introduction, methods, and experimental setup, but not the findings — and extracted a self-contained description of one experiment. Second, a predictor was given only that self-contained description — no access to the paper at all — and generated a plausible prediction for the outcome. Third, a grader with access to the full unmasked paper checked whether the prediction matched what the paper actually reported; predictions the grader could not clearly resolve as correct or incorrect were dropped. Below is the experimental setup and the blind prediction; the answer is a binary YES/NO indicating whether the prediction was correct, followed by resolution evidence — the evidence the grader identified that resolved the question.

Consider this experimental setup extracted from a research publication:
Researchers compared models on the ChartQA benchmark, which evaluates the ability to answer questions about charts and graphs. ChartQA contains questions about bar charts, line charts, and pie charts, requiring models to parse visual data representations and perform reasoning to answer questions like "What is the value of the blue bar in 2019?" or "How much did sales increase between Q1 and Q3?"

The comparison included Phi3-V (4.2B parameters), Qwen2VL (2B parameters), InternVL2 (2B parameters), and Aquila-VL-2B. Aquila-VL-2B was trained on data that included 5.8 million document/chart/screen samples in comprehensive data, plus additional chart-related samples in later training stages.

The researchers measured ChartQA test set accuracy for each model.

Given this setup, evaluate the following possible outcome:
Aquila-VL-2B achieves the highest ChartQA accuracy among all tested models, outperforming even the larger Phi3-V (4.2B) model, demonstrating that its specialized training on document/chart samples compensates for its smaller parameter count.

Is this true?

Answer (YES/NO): NO